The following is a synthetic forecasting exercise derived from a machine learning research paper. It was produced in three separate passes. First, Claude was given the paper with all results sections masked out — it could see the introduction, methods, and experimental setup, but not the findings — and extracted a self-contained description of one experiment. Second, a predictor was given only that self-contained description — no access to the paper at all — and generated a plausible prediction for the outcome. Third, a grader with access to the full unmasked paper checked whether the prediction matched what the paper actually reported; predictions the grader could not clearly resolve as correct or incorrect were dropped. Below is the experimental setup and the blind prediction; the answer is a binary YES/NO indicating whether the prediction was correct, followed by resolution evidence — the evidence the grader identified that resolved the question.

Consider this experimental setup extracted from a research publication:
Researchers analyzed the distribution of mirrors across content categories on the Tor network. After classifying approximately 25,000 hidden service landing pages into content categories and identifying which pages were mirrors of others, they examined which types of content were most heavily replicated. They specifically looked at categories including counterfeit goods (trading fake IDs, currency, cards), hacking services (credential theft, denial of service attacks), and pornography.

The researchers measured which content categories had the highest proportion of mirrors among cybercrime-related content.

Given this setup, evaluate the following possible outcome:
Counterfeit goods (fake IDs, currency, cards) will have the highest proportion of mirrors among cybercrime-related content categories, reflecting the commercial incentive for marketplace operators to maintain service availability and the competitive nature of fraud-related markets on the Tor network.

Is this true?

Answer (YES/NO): YES